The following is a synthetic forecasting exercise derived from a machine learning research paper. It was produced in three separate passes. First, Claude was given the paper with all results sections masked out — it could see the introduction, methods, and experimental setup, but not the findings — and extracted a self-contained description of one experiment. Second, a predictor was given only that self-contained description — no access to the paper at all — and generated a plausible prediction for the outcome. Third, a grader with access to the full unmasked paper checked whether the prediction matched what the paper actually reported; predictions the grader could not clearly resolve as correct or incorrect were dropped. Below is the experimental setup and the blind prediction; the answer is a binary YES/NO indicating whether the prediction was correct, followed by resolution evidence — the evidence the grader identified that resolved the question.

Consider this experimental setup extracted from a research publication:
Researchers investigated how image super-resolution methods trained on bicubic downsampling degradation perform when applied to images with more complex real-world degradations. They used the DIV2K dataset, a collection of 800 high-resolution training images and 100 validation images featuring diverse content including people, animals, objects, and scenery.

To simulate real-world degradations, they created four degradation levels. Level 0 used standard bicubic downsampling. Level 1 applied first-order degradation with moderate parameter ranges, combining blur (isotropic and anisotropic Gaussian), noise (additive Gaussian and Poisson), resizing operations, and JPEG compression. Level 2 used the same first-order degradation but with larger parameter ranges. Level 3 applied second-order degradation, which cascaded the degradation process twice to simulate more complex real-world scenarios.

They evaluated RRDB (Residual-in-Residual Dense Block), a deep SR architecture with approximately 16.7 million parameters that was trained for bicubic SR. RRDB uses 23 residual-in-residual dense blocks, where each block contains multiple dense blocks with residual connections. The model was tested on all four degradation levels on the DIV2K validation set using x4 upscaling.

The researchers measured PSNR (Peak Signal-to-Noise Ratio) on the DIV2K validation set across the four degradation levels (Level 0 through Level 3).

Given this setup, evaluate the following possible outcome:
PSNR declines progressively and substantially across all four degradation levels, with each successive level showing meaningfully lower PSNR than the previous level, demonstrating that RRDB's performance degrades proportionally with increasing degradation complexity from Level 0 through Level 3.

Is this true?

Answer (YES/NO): NO